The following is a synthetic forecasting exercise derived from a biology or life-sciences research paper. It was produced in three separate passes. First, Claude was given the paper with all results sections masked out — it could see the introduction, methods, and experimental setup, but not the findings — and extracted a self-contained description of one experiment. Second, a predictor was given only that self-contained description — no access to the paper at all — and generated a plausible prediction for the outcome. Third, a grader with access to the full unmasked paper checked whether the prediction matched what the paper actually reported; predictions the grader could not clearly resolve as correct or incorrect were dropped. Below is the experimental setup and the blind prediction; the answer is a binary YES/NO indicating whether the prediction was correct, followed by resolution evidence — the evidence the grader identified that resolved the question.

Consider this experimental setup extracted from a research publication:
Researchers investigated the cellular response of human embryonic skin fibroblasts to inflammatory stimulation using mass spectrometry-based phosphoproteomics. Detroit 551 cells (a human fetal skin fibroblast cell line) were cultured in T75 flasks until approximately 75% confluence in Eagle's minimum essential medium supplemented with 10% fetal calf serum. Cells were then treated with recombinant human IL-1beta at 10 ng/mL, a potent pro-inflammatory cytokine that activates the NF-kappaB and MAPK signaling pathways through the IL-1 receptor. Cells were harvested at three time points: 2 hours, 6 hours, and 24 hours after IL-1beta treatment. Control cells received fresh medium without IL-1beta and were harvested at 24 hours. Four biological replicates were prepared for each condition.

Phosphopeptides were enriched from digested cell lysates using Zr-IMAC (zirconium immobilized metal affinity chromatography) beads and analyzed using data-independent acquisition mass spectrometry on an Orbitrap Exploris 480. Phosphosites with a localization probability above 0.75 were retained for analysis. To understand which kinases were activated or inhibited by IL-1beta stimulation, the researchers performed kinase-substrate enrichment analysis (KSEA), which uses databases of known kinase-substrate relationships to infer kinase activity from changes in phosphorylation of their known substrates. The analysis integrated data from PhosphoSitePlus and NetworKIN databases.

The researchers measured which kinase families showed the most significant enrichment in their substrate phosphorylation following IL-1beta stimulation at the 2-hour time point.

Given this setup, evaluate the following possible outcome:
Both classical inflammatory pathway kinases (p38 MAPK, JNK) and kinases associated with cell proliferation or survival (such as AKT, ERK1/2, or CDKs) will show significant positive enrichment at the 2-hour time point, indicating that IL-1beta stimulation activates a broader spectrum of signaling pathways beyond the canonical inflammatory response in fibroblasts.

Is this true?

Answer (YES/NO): YES